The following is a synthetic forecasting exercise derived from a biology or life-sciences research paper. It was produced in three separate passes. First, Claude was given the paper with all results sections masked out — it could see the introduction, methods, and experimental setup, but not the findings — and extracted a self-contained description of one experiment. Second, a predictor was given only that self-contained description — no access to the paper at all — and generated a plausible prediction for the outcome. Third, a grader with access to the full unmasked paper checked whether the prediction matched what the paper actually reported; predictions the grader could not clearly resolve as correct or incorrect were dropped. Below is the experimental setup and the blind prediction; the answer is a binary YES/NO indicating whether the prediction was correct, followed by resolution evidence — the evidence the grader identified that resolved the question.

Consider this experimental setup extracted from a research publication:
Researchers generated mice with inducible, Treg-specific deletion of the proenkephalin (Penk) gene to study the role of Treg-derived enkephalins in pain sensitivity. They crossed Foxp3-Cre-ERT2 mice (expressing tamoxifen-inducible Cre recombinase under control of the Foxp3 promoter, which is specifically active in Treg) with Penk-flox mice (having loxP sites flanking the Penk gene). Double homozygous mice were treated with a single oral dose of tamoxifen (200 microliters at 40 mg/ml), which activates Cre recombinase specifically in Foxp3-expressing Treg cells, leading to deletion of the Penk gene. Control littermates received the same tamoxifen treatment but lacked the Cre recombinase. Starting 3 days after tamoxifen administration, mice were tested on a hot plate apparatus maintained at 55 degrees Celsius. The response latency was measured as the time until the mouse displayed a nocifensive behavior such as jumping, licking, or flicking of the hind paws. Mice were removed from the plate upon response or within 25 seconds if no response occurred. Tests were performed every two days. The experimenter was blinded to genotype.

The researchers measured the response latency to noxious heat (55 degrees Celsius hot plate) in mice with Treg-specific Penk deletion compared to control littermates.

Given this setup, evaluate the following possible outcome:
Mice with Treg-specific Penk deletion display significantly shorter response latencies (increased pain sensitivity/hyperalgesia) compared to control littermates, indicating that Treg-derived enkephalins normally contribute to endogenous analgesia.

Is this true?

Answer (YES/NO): YES